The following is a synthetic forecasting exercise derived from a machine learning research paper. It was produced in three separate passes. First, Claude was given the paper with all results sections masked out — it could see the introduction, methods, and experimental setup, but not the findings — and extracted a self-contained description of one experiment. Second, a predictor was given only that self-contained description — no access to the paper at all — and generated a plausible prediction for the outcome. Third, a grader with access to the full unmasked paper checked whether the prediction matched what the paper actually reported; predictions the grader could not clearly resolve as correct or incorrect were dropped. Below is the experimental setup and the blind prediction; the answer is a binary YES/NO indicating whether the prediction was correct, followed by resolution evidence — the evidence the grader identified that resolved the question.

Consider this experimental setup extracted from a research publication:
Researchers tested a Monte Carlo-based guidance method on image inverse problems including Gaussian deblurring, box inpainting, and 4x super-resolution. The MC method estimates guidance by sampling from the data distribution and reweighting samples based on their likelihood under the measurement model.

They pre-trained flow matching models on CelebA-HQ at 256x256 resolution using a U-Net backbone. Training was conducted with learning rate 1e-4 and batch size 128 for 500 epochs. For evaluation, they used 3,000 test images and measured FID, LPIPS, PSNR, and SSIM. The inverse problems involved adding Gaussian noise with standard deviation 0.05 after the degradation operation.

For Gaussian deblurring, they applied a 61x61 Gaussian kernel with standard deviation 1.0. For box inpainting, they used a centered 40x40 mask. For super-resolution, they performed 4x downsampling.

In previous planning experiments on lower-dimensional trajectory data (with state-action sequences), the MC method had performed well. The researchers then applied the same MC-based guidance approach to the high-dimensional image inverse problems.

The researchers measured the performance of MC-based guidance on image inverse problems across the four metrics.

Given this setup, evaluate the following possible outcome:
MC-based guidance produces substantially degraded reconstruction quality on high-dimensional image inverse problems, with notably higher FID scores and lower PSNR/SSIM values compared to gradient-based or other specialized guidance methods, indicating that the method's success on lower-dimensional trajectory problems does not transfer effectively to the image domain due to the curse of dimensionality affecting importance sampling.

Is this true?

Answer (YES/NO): YES